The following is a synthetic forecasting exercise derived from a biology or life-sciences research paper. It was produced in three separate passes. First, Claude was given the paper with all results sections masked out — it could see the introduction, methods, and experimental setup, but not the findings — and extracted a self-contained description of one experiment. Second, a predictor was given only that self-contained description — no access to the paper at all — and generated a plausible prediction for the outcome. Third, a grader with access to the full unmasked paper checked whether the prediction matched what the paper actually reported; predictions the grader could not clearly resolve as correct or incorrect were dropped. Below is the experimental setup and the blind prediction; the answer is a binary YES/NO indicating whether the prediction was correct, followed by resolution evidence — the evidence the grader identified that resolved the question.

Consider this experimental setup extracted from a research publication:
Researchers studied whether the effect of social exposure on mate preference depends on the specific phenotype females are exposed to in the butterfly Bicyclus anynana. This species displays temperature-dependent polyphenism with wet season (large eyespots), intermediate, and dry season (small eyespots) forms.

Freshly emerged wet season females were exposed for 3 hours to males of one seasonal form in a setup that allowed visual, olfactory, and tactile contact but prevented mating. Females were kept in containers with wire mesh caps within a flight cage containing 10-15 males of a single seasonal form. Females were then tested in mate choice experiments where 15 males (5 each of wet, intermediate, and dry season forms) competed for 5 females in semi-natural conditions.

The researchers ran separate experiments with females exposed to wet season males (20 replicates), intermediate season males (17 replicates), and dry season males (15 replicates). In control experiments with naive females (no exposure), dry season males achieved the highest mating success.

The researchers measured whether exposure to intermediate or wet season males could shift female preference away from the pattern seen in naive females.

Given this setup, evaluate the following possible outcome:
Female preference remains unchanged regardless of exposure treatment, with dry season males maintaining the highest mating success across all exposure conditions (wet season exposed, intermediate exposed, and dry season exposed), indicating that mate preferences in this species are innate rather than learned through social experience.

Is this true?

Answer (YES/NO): NO